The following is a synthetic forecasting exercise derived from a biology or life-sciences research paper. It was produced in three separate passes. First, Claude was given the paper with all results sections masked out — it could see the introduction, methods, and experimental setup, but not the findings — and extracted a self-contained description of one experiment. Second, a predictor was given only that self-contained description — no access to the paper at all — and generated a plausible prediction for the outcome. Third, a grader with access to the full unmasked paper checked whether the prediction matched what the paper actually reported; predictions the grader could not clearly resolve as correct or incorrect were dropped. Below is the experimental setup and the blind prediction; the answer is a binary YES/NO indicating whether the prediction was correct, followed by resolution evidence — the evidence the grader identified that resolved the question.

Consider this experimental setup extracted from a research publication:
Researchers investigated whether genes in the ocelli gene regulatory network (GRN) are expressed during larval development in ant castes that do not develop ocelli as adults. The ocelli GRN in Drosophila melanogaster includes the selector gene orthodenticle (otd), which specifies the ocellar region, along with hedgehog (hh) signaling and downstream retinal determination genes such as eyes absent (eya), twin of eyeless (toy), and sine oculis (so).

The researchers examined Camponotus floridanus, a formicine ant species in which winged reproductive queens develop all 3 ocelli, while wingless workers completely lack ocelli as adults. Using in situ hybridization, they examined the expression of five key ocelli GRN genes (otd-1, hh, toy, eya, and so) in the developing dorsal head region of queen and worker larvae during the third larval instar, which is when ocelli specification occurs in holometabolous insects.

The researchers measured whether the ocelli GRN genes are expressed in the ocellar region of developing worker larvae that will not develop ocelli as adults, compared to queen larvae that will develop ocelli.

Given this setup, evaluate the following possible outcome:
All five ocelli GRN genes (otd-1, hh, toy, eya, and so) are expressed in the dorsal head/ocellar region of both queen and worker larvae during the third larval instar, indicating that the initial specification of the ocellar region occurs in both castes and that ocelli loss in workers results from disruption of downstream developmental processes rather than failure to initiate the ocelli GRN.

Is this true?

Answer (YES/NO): NO